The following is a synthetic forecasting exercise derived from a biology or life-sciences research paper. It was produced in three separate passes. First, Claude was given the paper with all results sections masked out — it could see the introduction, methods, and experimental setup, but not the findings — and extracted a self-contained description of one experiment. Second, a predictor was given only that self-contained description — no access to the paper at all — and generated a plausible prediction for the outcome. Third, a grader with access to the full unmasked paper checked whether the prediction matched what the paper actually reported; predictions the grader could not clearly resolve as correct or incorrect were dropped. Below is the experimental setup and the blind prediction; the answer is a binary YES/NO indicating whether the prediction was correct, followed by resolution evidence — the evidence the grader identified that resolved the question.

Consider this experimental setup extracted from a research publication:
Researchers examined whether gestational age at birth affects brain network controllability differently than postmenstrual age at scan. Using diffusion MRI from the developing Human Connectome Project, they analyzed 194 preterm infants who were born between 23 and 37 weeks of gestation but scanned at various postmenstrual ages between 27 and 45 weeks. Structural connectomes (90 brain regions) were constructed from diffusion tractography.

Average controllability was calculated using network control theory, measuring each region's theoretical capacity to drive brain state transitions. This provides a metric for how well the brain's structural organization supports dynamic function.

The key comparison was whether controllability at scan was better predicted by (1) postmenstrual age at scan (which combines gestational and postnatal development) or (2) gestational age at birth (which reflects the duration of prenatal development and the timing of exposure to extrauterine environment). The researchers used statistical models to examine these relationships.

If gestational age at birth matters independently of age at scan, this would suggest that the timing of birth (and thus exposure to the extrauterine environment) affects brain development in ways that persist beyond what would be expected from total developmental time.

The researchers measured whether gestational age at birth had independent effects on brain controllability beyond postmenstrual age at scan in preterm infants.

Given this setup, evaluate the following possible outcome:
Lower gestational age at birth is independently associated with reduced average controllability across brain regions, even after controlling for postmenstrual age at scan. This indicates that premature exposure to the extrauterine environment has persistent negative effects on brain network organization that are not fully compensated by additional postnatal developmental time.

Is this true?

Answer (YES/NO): NO